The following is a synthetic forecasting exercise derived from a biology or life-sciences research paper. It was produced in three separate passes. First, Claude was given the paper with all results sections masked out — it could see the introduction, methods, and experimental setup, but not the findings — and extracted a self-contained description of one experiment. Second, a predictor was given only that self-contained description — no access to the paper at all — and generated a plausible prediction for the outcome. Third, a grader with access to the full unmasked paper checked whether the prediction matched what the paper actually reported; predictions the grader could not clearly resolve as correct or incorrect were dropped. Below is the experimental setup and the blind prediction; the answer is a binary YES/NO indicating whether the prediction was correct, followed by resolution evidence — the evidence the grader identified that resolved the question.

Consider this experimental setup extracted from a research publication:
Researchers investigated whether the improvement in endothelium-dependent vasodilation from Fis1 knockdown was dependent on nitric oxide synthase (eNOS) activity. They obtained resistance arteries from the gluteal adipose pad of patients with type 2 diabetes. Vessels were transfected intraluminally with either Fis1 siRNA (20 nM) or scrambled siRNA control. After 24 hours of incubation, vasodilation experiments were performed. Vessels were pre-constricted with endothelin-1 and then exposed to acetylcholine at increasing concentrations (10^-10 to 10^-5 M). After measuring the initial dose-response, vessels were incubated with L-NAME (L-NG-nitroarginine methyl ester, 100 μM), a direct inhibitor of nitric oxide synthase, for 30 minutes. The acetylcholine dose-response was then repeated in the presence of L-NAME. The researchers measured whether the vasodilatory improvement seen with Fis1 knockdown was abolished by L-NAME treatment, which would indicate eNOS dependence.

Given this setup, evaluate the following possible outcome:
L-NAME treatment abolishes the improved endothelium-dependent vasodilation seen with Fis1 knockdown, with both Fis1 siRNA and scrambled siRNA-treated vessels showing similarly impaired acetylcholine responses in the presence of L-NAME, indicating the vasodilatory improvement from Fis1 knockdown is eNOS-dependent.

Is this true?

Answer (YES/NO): YES